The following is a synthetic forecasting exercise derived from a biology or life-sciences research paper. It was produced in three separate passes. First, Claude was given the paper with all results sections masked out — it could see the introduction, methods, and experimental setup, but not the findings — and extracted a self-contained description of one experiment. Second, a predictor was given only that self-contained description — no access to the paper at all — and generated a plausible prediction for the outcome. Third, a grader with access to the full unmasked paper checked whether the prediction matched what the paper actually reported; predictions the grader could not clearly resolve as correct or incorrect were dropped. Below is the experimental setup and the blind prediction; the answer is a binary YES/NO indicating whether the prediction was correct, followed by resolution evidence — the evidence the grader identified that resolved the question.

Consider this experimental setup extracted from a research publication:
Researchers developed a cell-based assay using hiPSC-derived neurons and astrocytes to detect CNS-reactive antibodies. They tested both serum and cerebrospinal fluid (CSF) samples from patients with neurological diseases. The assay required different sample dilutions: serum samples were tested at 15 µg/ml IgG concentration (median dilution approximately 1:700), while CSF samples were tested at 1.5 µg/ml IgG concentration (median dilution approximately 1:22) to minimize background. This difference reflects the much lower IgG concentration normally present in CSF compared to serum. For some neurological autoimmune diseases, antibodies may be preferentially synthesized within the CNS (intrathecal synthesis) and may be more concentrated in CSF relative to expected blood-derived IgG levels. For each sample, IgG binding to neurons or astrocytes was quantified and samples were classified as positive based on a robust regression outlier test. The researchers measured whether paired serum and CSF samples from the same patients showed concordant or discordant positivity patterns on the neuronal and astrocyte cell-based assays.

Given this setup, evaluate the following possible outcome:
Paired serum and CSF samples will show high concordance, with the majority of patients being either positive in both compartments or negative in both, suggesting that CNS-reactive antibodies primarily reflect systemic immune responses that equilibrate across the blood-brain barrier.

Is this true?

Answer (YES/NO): NO